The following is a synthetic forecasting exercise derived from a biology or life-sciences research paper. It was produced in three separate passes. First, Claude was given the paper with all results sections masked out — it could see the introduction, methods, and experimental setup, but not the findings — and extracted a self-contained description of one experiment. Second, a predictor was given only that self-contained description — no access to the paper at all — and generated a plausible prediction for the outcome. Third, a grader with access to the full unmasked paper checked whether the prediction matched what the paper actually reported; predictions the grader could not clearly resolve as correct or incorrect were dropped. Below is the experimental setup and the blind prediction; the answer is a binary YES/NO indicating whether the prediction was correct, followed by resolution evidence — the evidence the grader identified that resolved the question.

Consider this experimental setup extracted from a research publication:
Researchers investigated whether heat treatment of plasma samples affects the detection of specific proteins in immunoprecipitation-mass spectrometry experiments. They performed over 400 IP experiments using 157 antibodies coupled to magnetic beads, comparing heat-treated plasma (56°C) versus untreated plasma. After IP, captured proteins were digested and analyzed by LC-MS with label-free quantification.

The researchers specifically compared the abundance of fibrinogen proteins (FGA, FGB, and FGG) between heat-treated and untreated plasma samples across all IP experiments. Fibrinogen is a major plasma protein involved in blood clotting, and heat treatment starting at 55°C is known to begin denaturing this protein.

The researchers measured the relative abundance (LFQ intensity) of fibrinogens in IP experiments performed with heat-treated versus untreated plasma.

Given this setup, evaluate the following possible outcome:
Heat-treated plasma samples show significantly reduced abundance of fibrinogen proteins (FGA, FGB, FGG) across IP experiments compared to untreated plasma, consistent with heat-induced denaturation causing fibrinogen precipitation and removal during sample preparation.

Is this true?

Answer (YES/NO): NO